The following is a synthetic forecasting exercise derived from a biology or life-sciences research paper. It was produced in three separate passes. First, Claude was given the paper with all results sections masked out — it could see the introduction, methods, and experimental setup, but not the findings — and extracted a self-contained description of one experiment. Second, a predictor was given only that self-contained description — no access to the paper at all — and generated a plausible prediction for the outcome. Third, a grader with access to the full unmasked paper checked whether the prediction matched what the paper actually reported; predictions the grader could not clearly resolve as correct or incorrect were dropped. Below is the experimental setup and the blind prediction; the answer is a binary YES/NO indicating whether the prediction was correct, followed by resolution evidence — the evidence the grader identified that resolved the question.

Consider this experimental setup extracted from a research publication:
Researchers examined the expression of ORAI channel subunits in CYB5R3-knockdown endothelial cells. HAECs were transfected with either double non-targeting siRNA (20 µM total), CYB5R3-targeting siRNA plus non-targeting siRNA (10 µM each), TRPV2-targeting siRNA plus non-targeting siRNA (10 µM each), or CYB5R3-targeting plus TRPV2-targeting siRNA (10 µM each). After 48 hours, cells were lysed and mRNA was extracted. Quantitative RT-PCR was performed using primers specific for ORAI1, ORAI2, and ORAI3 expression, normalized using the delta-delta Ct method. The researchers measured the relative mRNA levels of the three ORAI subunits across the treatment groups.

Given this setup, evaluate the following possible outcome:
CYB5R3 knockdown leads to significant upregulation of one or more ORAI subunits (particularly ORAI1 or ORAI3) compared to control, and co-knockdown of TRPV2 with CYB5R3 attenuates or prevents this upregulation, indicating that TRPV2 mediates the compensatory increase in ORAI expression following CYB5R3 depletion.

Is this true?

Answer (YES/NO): NO